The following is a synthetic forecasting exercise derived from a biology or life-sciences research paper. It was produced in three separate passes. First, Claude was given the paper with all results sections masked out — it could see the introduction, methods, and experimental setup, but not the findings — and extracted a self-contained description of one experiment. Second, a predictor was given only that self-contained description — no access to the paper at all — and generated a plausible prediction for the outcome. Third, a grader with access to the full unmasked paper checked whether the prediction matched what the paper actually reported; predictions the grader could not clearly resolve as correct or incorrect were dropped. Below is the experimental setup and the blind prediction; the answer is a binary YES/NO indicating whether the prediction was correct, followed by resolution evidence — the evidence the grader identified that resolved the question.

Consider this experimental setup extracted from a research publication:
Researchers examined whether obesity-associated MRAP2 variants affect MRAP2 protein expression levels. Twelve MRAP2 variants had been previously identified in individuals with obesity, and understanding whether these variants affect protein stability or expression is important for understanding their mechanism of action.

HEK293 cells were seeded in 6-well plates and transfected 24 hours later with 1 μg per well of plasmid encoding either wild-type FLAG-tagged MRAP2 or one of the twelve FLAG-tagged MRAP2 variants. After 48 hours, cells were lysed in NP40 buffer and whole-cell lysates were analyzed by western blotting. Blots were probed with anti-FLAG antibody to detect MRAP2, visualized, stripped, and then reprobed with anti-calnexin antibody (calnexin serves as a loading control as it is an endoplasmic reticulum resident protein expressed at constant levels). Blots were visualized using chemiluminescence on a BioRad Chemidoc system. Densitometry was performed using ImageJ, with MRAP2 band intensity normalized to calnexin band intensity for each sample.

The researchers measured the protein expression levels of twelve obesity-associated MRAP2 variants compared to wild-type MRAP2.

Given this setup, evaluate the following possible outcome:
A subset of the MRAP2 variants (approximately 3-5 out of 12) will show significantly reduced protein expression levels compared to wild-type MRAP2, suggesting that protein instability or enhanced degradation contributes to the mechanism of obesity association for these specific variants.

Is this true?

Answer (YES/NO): NO